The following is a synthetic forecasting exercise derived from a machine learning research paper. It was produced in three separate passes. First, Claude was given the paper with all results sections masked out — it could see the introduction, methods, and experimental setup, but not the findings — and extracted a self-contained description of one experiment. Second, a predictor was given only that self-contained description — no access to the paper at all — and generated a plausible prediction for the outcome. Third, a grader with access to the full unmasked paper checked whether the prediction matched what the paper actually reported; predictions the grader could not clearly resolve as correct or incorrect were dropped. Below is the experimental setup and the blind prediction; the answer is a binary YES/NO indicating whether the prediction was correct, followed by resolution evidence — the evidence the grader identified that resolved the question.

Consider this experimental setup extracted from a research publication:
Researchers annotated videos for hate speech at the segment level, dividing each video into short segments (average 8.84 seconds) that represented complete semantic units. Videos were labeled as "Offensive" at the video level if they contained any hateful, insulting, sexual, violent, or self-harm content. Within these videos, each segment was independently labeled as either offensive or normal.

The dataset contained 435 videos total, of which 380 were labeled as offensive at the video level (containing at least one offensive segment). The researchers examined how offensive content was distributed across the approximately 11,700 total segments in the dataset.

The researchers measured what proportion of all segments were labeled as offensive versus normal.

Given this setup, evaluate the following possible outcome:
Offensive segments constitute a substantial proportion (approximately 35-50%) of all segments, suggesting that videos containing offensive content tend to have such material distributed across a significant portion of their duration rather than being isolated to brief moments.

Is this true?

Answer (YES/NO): YES